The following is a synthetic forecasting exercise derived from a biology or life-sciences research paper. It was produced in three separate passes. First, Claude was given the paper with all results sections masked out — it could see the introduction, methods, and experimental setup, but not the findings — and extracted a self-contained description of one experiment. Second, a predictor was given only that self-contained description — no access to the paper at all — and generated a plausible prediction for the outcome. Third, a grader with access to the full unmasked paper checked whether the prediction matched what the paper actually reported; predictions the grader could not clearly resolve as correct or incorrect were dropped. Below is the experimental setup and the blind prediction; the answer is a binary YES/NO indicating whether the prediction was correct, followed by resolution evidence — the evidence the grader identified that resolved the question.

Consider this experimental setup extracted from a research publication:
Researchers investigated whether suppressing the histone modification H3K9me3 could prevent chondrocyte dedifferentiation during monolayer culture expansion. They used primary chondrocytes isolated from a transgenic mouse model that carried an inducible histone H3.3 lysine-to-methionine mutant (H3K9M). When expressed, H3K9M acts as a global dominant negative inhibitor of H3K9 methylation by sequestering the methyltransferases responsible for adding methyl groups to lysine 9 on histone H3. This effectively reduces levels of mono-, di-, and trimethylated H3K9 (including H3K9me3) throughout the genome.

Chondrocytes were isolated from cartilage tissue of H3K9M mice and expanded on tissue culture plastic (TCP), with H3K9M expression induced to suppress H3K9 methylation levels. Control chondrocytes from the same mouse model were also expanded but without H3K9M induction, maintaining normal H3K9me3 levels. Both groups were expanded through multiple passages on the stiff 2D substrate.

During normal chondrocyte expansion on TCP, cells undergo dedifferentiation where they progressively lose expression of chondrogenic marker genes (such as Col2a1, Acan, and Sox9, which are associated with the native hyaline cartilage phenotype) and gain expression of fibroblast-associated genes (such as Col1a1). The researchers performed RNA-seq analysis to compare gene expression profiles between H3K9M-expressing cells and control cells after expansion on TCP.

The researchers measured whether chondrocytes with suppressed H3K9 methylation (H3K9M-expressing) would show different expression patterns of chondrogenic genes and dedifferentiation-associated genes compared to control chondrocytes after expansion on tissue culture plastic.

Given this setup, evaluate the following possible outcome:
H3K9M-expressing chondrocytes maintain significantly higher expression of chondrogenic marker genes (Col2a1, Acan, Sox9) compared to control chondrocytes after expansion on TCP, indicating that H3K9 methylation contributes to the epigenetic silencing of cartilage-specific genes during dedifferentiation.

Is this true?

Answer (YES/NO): NO